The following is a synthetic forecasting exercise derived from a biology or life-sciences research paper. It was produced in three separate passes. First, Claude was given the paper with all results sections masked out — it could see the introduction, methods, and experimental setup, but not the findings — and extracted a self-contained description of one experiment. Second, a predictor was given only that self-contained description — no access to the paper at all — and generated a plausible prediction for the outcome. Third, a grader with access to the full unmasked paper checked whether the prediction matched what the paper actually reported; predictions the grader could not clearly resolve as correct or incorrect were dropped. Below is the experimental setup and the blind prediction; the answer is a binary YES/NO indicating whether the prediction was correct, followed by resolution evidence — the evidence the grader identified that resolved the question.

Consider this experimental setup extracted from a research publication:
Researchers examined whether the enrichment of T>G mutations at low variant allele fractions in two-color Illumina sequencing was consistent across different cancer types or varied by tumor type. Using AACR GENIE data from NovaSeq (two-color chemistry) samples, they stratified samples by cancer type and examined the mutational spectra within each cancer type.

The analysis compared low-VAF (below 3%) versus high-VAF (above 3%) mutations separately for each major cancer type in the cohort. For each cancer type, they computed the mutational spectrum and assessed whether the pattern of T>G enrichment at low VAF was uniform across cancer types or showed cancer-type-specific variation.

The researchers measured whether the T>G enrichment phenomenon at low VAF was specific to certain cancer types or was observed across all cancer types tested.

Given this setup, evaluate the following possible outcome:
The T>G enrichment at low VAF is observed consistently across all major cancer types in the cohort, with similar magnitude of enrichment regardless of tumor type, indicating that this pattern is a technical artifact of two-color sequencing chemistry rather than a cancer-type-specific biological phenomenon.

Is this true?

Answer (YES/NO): YES